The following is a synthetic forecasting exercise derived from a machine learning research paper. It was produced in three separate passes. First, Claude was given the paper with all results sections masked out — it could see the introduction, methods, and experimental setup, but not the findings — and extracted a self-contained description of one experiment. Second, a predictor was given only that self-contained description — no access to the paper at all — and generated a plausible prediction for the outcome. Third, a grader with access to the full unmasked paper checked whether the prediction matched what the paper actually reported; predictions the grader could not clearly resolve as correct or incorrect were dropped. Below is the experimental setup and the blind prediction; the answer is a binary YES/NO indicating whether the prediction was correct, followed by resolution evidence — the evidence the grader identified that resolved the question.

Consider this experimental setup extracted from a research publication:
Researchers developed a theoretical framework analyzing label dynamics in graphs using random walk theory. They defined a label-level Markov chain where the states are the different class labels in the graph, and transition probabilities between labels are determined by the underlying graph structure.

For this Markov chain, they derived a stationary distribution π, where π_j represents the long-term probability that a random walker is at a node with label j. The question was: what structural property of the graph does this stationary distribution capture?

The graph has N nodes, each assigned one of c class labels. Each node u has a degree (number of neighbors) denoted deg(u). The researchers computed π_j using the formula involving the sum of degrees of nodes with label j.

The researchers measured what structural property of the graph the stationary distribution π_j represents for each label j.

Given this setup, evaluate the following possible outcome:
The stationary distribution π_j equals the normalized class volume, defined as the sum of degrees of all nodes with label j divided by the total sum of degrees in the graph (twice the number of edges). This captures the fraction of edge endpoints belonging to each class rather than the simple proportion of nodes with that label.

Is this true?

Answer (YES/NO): YES